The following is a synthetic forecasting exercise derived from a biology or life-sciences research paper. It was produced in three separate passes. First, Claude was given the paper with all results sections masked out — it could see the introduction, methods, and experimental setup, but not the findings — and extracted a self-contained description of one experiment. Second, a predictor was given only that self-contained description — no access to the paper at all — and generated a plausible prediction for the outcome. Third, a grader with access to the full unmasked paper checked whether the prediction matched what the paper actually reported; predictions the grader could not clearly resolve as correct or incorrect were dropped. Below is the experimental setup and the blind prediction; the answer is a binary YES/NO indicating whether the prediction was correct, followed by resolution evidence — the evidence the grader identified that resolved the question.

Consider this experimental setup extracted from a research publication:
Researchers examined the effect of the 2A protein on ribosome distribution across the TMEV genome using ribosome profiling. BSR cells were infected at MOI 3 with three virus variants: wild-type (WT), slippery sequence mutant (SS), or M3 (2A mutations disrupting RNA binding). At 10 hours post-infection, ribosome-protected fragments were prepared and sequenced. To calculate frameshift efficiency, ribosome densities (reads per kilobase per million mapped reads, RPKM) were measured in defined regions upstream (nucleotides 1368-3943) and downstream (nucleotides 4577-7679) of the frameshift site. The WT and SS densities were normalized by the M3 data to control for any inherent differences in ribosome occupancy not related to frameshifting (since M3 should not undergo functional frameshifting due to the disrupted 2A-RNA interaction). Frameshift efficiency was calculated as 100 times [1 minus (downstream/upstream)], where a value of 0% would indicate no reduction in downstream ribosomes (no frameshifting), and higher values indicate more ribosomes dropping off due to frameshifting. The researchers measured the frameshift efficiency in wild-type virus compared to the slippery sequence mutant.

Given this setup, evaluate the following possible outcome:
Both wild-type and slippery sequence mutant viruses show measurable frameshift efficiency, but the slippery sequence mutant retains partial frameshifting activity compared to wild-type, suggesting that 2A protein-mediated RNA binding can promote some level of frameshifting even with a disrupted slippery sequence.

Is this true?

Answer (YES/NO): YES